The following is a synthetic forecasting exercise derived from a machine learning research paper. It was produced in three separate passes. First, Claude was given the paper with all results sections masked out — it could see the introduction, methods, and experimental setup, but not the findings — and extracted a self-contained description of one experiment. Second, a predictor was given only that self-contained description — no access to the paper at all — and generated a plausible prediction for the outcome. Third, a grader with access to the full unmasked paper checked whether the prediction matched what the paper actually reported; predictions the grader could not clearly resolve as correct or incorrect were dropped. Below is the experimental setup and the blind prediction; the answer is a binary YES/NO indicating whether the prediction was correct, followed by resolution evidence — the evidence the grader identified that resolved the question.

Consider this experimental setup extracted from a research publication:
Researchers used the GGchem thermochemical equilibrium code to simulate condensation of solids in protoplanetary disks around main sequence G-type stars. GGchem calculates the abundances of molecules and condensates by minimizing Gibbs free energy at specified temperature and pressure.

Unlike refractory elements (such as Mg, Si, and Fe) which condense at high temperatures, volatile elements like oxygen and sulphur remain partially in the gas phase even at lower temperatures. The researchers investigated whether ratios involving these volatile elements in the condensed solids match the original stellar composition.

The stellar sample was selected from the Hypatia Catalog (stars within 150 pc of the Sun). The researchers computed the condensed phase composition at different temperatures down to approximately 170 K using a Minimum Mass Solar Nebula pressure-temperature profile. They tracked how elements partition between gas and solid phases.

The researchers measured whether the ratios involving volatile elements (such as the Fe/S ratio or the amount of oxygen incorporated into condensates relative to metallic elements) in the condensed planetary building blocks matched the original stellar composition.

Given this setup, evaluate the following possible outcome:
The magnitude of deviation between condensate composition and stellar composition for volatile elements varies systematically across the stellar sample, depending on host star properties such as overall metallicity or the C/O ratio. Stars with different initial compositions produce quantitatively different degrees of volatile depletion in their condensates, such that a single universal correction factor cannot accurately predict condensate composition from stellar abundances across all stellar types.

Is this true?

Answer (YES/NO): YES